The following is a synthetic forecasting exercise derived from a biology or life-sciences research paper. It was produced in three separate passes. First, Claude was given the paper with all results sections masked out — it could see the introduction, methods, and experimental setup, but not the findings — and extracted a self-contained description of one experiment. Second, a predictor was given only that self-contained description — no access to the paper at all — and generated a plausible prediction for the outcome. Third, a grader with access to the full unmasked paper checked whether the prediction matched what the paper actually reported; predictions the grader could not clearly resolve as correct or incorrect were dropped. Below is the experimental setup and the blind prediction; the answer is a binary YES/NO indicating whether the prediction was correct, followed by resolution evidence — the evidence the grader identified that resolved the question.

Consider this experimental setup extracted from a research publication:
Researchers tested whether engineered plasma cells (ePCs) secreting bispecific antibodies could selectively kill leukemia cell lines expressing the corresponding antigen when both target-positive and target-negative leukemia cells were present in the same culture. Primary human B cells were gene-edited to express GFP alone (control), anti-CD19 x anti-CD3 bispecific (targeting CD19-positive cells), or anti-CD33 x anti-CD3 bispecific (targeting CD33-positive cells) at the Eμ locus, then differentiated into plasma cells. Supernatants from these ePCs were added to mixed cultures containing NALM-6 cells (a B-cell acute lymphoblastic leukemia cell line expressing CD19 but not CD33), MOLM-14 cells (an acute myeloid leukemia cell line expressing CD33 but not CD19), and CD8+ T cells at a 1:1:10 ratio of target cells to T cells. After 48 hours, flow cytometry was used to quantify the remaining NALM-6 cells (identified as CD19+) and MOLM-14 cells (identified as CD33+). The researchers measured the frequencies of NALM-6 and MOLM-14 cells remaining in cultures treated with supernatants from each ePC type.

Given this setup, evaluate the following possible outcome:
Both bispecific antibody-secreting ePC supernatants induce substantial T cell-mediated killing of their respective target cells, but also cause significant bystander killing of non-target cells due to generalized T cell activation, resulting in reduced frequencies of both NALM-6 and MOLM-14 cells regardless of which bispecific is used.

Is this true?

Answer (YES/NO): NO